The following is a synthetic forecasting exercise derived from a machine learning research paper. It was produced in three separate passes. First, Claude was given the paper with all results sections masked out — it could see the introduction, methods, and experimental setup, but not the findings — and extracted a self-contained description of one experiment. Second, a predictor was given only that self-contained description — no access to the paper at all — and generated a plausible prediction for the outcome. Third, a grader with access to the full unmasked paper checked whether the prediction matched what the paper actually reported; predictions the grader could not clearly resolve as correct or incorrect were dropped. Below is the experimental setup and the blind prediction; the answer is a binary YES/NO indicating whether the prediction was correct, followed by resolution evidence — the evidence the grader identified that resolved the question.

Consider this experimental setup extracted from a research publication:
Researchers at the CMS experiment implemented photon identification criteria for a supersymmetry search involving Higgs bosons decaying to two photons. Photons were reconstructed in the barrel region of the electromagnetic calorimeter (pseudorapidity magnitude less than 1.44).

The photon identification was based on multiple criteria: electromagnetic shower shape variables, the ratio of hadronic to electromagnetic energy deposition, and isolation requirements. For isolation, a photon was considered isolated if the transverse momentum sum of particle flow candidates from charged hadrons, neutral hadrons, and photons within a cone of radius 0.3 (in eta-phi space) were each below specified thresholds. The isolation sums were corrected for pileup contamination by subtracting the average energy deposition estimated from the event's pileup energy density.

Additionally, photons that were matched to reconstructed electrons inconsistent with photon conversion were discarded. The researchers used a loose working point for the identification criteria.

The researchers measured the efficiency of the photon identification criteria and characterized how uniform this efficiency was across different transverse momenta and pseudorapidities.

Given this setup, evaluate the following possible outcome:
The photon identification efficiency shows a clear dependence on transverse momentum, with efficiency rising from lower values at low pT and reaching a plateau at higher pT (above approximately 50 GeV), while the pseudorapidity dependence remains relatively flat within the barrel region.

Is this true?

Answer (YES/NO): NO